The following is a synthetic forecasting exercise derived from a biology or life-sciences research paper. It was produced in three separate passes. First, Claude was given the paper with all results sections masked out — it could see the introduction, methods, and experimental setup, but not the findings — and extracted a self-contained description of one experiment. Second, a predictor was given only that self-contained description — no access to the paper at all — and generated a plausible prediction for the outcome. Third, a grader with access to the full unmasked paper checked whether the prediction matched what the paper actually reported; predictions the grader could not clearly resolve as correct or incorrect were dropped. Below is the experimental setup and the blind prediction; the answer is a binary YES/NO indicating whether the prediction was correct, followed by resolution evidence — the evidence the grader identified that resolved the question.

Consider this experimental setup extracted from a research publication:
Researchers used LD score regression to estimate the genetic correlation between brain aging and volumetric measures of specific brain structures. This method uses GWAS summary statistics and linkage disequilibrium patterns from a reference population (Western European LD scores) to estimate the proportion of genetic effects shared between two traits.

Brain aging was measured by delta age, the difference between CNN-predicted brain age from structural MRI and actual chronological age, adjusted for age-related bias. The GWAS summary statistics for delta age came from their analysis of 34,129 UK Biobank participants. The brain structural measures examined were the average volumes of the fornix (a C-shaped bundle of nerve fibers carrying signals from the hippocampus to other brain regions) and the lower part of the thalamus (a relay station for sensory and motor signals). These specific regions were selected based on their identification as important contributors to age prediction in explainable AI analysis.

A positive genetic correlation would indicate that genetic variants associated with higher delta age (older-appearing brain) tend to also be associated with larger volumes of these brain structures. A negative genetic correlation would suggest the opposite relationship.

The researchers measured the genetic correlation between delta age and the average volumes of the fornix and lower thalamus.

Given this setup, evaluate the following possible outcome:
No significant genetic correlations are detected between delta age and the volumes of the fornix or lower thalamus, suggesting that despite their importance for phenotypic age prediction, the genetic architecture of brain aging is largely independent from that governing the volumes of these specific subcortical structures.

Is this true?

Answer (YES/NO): NO